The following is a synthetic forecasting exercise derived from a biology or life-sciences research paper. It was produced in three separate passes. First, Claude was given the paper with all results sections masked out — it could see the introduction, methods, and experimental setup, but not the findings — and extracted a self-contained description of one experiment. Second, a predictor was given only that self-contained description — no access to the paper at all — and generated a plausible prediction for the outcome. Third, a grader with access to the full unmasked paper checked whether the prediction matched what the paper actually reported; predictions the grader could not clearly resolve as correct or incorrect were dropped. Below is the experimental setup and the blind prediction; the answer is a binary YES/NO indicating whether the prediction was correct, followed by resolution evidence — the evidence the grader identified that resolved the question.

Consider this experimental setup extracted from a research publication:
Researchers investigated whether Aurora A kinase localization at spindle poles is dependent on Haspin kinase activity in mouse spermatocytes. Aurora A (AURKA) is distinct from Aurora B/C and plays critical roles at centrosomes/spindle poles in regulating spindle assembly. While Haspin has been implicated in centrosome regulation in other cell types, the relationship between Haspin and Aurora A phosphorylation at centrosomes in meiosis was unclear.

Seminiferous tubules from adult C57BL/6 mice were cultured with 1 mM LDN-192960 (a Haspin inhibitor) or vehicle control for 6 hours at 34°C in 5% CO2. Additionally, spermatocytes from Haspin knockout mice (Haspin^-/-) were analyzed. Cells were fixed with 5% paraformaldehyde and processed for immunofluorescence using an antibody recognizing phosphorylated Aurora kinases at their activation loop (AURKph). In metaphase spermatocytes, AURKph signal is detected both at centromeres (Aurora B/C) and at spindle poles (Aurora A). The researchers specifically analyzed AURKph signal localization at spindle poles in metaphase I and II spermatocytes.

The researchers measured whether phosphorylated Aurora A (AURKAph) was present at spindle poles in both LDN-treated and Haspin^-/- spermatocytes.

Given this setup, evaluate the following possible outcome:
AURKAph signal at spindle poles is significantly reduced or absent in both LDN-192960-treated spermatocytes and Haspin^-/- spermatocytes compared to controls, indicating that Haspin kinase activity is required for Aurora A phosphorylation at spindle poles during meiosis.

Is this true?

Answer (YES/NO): NO